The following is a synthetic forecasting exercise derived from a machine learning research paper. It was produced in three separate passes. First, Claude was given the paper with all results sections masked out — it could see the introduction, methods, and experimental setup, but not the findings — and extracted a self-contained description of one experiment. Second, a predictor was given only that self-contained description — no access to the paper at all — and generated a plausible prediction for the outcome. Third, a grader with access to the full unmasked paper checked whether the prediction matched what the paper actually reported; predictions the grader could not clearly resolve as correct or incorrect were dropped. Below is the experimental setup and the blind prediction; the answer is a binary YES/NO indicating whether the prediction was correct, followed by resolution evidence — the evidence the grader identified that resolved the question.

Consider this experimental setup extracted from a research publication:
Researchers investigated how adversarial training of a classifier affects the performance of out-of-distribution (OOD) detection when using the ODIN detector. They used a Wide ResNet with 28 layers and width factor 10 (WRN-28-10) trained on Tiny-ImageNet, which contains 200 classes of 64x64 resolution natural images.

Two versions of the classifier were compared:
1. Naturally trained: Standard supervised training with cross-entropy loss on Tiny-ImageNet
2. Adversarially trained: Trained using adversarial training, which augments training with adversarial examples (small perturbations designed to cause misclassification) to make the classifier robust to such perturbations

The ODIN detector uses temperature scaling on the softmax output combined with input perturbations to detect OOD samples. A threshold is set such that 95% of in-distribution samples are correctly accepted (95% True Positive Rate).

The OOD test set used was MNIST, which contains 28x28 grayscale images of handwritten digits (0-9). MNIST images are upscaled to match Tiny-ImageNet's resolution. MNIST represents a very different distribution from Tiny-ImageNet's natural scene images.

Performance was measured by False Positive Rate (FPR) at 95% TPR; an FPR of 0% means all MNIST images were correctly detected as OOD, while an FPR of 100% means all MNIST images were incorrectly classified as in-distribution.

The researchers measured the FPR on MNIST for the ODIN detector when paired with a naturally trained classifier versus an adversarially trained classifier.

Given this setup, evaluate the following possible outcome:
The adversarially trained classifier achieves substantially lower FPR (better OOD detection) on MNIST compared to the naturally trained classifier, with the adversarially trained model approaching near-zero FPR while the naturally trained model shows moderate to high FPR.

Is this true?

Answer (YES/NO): NO